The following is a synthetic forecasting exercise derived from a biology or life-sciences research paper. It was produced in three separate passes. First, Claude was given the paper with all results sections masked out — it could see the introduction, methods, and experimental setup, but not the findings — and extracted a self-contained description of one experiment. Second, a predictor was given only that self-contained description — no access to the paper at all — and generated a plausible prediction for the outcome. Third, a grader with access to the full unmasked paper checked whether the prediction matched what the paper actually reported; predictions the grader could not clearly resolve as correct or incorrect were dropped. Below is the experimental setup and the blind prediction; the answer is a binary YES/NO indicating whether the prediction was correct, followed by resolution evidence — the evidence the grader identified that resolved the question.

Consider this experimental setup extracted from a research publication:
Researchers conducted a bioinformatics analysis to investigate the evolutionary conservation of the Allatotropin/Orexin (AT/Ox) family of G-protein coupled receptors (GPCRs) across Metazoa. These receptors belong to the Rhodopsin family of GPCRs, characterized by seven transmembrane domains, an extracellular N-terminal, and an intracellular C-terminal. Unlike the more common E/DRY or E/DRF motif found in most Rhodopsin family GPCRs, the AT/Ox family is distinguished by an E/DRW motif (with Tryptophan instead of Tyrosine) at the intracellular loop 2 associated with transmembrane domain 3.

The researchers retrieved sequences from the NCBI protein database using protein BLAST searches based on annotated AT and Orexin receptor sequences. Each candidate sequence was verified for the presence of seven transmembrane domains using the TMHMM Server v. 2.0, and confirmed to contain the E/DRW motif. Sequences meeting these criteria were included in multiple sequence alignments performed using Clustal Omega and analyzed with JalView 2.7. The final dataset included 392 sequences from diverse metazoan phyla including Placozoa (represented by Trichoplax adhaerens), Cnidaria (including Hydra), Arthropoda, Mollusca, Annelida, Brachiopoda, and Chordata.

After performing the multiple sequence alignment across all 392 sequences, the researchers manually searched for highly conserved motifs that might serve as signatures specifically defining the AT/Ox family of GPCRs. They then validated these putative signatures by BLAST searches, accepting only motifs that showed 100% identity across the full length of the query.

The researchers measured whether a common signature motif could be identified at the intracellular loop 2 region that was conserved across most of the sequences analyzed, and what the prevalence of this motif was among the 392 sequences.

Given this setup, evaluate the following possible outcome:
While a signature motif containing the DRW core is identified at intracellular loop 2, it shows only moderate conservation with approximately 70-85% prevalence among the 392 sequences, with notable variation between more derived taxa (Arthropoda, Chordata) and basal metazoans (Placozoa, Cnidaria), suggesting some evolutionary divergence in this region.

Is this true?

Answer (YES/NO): NO